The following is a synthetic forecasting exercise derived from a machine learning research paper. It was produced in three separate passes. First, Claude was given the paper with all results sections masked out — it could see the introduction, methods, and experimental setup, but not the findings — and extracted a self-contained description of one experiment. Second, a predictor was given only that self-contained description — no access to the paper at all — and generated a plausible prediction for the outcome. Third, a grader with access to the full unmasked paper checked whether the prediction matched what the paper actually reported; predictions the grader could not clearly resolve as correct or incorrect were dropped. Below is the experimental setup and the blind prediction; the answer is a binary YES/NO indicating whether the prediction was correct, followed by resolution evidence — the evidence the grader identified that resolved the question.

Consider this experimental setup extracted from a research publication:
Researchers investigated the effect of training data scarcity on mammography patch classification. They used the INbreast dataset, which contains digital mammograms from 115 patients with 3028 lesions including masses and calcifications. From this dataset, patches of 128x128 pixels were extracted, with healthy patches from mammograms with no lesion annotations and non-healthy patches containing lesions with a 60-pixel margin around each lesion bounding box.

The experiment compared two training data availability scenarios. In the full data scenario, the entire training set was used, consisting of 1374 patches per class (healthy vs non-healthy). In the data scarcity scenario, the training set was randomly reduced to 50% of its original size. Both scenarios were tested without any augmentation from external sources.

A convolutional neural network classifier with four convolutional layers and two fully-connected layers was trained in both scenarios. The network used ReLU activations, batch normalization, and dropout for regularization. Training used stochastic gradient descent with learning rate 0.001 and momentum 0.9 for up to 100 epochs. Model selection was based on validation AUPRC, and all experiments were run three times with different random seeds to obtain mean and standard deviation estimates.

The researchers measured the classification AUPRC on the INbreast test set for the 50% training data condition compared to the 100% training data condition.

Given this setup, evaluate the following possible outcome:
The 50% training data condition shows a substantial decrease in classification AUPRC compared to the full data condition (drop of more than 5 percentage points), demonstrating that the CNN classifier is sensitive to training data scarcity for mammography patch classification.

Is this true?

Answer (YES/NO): NO